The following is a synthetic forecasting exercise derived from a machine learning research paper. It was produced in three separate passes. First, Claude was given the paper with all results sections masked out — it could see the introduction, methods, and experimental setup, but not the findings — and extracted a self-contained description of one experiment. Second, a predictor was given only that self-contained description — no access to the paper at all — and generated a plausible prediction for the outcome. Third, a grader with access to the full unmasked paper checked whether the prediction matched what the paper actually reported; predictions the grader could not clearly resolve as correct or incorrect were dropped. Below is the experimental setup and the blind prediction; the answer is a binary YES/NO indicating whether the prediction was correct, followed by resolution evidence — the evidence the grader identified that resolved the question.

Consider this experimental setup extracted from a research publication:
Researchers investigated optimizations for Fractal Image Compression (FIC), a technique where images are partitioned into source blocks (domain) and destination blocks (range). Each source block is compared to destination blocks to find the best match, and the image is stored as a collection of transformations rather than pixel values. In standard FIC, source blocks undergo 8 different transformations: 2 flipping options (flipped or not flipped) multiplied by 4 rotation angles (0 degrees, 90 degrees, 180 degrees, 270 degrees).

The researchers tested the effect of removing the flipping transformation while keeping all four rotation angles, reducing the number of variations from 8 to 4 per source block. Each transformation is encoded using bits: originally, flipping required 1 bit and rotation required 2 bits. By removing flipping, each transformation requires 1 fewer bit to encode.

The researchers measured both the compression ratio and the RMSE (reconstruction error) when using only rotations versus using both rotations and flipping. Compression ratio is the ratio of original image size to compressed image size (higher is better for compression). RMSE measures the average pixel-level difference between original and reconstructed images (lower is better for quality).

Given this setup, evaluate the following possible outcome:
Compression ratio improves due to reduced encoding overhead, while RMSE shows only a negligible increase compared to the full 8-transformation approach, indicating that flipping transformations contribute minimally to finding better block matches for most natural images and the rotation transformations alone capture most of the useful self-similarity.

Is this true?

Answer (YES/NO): NO